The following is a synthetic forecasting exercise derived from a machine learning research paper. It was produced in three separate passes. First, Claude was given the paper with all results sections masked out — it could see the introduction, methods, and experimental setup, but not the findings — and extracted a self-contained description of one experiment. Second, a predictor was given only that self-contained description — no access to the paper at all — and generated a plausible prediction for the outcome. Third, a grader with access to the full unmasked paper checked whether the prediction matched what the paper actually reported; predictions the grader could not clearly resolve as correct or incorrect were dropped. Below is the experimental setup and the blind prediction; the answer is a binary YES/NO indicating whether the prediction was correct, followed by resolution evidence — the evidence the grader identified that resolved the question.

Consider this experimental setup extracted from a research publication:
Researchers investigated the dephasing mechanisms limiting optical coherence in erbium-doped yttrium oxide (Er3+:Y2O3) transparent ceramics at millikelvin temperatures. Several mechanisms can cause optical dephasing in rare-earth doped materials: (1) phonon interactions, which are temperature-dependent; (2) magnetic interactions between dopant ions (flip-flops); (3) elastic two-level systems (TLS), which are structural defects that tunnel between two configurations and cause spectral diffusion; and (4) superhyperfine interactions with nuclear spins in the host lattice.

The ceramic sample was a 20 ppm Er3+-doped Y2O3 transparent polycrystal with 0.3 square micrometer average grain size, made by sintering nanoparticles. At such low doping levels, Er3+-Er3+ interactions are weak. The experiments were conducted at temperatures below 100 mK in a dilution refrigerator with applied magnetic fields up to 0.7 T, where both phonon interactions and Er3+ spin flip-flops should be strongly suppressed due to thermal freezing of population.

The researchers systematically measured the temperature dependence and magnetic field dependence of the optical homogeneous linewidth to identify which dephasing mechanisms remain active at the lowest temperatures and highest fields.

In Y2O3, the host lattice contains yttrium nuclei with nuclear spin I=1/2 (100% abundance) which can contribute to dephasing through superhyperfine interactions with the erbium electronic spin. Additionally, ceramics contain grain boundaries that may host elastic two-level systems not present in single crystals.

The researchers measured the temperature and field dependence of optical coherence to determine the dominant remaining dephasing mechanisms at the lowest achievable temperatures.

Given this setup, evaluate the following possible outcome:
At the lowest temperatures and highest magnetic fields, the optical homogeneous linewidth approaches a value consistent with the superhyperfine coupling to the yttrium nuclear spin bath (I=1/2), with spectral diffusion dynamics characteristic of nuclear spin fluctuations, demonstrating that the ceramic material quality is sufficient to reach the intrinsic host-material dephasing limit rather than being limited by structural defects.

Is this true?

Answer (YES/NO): NO